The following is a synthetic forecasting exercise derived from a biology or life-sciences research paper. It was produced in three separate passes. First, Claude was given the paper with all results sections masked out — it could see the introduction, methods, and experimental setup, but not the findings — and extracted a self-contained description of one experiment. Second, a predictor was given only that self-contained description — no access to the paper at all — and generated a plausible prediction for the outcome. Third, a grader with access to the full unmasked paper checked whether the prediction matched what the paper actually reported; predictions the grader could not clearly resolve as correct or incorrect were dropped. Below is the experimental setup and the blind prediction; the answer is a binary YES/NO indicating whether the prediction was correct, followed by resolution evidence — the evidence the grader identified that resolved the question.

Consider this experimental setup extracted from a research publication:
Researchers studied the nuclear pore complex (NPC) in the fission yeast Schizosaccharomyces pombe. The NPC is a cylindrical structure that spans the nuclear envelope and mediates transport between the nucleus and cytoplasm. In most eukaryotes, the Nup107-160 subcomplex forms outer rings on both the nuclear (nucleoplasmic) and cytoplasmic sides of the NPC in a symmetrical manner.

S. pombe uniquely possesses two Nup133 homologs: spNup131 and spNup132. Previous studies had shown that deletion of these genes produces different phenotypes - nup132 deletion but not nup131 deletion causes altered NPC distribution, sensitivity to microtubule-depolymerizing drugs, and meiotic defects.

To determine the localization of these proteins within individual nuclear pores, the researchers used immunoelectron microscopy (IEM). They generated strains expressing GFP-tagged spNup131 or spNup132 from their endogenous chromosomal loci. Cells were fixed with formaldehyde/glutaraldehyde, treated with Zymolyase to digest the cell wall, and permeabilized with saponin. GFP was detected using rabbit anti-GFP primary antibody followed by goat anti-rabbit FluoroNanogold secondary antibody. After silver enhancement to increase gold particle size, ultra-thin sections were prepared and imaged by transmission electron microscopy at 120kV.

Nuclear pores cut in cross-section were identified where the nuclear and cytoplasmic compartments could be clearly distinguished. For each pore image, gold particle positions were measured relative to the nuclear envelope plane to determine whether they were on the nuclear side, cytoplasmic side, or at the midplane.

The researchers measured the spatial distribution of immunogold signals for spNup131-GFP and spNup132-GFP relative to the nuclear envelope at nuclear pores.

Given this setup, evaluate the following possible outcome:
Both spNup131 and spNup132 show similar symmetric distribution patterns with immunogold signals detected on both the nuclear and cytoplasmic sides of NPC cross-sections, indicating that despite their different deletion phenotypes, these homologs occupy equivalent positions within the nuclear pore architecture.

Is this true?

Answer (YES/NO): NO